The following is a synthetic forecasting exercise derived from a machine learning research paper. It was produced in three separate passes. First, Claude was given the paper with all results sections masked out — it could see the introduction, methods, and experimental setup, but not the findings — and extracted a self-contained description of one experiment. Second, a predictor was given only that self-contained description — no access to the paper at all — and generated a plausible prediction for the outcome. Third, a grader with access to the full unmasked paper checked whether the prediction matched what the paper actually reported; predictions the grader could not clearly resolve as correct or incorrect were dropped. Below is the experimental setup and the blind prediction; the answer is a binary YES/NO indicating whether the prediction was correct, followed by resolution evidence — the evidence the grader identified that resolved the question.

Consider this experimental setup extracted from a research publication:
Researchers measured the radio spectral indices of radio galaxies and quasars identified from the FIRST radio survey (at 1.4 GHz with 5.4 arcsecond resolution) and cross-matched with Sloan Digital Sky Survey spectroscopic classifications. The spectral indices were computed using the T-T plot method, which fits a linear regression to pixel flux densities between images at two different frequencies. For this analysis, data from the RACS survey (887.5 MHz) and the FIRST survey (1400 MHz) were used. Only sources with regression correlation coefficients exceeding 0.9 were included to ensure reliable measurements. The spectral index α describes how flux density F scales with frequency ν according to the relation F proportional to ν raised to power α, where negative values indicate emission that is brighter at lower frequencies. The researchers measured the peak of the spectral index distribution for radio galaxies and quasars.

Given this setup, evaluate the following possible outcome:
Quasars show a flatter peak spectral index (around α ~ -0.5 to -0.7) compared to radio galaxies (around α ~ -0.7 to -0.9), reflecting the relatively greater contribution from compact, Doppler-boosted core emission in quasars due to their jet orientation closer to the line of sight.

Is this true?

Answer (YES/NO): NO